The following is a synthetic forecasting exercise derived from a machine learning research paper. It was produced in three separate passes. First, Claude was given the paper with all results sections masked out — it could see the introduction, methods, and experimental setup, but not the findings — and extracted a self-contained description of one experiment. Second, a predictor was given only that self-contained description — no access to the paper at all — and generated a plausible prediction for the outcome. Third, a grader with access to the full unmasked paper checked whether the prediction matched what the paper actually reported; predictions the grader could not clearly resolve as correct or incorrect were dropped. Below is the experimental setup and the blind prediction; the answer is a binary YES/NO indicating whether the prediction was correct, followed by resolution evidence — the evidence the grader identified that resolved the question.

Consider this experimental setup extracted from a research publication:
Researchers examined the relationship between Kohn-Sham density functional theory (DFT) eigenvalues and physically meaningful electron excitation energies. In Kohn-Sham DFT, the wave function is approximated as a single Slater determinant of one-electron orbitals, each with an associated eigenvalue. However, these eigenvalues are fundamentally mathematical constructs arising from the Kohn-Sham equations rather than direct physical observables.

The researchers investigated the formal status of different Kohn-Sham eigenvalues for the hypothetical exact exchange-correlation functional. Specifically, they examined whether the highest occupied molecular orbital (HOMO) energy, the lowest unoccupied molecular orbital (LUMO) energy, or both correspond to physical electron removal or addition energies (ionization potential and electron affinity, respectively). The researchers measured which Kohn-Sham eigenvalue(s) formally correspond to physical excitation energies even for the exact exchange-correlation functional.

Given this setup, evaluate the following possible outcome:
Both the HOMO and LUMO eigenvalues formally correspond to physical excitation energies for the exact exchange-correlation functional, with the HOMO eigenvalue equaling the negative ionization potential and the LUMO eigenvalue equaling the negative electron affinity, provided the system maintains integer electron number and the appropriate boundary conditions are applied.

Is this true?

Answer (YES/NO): NO